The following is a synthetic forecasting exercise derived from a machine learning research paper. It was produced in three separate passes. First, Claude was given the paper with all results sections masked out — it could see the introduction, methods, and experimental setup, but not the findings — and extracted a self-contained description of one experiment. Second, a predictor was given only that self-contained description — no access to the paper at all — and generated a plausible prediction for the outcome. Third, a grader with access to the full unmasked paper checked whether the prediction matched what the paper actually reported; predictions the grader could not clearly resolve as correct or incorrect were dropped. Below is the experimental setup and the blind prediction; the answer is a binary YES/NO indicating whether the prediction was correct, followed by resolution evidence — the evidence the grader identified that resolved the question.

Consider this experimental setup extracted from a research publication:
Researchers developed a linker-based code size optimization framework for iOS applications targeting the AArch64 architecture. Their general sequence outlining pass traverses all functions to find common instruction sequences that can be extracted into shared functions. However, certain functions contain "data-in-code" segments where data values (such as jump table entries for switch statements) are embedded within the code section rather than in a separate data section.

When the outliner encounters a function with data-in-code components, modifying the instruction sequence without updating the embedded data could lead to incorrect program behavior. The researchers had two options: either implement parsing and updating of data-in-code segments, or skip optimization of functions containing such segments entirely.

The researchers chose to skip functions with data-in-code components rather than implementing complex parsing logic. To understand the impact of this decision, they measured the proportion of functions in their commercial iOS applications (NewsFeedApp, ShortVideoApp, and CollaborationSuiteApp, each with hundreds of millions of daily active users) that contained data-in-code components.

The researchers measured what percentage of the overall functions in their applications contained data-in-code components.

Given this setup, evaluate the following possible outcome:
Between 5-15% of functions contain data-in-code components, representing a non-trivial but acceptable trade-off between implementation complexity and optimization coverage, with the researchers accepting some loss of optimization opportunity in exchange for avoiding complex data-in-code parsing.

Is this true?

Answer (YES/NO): NO